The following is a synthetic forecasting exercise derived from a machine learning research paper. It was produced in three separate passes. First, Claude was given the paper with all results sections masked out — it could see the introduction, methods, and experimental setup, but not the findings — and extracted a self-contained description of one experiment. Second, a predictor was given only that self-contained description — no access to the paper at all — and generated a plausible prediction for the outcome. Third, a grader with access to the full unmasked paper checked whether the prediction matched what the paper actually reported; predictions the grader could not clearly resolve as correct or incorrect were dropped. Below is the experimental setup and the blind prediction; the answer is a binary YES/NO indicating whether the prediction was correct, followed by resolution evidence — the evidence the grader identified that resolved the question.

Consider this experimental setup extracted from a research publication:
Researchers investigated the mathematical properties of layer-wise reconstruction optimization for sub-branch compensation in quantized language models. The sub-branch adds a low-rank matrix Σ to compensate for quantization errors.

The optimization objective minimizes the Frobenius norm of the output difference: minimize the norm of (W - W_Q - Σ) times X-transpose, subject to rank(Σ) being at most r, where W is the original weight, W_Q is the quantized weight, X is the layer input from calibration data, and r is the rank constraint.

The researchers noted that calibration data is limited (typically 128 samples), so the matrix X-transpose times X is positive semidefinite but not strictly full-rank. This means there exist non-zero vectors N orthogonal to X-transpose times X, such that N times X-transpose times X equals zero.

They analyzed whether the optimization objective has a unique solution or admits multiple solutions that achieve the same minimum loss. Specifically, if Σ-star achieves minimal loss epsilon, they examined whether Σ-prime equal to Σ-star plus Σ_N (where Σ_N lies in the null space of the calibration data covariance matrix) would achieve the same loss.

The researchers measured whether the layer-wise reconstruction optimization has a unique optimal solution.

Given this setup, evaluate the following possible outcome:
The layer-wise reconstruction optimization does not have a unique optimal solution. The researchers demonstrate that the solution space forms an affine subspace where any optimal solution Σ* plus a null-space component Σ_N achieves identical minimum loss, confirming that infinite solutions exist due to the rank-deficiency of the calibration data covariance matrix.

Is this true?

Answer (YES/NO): YES